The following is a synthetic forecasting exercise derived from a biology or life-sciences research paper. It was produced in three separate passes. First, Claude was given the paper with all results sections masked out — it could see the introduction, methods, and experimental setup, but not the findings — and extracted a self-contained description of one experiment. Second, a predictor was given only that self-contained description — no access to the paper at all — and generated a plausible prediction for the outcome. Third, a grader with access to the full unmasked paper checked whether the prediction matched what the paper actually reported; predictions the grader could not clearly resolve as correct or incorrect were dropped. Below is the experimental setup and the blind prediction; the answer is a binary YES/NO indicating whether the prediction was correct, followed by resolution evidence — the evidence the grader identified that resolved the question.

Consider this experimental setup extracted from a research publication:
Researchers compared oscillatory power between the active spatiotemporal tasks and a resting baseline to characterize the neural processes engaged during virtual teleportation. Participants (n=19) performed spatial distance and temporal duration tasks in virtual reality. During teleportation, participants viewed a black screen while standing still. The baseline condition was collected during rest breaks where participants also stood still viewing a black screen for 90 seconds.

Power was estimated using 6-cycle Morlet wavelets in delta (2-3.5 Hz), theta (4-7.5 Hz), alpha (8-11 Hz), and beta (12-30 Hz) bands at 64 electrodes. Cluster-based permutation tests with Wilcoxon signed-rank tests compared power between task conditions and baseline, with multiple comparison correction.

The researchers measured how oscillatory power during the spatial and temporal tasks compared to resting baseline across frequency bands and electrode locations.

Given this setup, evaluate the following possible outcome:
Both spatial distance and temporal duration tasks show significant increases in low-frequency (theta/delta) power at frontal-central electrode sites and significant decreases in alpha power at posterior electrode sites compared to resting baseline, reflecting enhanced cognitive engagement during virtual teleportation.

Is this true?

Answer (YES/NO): NO